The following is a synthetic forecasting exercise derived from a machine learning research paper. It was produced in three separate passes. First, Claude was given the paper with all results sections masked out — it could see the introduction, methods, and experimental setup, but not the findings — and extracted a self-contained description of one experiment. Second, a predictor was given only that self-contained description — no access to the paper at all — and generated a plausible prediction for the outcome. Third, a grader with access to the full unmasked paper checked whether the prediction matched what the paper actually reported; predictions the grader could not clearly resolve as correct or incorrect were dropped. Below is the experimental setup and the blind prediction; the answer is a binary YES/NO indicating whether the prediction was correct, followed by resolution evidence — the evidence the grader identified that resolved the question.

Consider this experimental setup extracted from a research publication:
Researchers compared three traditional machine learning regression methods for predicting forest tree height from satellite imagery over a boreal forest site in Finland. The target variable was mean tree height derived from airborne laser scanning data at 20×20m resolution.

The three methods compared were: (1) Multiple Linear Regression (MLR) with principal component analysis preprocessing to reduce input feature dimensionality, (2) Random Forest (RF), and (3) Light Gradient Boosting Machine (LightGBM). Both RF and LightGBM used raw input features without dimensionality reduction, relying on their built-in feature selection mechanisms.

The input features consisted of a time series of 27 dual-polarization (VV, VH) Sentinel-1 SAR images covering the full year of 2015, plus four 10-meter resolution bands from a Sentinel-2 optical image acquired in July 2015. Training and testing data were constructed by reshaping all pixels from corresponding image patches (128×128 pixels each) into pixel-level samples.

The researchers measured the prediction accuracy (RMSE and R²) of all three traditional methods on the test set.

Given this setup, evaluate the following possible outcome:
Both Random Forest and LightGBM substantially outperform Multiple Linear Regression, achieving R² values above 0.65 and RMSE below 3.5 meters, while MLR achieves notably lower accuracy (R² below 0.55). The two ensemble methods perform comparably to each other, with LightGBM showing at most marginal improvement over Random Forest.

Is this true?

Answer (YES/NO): NO